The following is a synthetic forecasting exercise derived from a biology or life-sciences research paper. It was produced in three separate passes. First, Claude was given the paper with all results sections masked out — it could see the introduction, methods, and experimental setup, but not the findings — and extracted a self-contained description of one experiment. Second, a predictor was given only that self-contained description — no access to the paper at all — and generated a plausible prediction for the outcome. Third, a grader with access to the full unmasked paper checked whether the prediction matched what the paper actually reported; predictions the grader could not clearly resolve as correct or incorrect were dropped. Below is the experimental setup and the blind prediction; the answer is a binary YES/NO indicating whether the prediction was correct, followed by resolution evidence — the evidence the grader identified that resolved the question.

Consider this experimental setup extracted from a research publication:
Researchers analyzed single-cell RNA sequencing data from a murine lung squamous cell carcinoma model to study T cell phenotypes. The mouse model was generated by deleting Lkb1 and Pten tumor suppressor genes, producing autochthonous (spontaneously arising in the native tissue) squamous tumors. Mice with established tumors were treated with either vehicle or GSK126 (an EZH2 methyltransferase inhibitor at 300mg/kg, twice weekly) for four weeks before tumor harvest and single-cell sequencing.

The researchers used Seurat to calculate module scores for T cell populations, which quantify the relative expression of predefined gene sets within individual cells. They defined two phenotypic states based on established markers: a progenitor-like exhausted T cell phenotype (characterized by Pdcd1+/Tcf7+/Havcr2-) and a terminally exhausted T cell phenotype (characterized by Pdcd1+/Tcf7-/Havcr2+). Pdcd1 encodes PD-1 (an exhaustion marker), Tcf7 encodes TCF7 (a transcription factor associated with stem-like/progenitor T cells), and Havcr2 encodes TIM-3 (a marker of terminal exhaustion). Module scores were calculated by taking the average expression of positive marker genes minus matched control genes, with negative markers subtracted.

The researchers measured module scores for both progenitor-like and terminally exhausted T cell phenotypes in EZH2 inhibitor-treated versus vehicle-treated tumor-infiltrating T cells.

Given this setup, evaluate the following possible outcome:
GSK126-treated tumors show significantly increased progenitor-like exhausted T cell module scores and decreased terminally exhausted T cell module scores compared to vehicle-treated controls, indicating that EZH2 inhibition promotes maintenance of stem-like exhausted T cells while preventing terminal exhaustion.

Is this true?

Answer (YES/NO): NO